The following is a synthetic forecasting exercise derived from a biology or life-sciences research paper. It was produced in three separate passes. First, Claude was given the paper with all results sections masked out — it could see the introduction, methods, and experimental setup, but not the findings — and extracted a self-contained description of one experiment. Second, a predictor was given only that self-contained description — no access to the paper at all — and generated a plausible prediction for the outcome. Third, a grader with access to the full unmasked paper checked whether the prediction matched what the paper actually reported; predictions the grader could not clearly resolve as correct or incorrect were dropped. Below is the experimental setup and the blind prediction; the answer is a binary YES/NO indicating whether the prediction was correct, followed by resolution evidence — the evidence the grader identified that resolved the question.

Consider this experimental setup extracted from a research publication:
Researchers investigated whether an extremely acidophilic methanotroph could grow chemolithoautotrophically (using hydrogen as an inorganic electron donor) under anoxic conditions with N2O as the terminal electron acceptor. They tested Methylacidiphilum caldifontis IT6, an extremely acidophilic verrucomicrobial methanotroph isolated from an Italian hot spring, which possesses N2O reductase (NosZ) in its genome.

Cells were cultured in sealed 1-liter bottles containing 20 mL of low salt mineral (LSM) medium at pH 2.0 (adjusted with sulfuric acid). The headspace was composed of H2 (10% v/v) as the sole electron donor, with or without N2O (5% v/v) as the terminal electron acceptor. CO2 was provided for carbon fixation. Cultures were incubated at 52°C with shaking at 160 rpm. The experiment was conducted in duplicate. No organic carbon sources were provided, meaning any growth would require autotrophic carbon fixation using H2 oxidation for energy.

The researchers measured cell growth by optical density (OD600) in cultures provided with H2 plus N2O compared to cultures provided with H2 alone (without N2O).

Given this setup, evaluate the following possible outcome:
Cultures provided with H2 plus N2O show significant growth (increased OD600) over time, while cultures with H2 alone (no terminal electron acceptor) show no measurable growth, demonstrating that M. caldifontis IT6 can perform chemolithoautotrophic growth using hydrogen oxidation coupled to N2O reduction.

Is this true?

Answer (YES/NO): YES